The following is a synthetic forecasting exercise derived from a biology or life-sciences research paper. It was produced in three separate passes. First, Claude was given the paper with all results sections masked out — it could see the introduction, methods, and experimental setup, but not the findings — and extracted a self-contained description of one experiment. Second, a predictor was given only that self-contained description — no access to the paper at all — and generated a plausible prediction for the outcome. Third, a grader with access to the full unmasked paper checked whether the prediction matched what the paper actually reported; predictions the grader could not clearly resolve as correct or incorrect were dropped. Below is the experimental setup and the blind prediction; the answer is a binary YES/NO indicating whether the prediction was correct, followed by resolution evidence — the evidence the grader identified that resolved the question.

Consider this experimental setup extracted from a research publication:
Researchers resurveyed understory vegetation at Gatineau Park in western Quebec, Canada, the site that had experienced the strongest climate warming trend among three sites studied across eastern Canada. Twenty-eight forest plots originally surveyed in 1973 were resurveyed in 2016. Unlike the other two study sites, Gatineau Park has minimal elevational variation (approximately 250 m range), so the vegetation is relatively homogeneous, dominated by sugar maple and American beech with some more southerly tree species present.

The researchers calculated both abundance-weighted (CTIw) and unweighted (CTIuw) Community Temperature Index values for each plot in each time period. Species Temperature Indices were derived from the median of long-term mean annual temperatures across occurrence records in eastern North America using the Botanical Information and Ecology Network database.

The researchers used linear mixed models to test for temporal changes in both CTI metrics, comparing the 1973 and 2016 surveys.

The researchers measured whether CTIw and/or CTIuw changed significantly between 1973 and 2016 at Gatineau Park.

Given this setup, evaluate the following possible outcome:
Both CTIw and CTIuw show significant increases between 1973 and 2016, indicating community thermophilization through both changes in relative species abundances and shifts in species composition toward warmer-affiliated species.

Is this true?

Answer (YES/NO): NO